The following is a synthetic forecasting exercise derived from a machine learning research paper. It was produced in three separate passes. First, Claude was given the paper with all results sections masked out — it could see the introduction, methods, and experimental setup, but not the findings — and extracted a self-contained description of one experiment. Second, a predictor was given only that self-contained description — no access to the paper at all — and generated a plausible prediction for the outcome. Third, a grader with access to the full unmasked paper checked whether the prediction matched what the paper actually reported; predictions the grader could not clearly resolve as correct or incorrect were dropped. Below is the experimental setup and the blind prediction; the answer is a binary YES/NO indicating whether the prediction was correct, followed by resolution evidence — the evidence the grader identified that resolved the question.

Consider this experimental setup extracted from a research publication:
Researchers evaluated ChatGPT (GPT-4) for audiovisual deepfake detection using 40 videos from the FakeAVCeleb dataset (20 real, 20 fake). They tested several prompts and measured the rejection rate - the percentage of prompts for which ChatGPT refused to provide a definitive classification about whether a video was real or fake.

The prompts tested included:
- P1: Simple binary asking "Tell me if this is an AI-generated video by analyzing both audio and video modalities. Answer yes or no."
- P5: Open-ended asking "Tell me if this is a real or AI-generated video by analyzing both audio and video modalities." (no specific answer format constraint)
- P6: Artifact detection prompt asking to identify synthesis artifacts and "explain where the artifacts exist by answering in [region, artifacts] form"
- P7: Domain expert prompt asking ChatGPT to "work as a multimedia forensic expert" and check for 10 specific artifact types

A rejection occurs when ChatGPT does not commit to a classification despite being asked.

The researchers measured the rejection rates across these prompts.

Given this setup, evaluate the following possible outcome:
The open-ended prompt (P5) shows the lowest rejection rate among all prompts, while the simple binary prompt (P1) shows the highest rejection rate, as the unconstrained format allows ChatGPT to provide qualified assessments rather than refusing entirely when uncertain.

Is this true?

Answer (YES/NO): NO